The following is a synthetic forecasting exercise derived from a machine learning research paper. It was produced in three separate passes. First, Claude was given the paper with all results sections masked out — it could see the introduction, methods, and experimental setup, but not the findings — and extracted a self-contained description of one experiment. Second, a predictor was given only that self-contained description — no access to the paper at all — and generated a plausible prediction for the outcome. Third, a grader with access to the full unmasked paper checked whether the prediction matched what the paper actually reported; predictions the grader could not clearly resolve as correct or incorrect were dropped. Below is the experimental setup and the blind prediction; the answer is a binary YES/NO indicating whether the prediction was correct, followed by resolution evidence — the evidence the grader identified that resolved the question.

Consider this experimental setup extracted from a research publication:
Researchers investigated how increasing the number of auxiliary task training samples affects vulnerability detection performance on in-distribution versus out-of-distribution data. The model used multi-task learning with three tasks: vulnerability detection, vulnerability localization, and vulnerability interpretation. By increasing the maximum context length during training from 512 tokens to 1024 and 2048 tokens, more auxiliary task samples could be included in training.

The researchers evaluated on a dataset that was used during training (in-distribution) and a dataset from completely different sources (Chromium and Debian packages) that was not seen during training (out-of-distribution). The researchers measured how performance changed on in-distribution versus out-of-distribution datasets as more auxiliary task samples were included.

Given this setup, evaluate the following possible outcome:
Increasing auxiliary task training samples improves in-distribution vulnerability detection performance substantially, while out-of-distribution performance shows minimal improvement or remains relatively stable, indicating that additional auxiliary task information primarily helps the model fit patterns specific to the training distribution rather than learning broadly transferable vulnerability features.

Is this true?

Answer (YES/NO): NO